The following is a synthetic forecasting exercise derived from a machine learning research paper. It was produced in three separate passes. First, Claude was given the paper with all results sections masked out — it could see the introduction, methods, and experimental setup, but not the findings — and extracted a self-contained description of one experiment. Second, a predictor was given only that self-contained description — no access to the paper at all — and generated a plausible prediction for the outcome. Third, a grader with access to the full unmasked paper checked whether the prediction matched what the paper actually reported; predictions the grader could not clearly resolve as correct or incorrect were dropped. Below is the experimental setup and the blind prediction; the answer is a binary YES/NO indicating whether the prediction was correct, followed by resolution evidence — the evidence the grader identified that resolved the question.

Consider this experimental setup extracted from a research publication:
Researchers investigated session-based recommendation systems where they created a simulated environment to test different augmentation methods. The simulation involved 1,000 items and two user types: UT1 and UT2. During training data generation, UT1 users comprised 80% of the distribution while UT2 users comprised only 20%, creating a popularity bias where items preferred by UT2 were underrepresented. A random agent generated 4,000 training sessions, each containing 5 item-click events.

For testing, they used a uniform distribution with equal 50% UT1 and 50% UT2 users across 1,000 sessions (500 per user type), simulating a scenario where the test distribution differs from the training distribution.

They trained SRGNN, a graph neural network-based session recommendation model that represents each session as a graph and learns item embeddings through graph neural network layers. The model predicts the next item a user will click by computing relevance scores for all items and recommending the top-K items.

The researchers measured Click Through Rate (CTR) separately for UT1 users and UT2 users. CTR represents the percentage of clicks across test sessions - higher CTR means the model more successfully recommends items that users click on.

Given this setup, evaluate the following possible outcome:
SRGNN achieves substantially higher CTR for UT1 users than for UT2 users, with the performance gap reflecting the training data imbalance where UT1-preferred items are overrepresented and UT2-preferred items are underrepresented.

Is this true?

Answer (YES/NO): YES